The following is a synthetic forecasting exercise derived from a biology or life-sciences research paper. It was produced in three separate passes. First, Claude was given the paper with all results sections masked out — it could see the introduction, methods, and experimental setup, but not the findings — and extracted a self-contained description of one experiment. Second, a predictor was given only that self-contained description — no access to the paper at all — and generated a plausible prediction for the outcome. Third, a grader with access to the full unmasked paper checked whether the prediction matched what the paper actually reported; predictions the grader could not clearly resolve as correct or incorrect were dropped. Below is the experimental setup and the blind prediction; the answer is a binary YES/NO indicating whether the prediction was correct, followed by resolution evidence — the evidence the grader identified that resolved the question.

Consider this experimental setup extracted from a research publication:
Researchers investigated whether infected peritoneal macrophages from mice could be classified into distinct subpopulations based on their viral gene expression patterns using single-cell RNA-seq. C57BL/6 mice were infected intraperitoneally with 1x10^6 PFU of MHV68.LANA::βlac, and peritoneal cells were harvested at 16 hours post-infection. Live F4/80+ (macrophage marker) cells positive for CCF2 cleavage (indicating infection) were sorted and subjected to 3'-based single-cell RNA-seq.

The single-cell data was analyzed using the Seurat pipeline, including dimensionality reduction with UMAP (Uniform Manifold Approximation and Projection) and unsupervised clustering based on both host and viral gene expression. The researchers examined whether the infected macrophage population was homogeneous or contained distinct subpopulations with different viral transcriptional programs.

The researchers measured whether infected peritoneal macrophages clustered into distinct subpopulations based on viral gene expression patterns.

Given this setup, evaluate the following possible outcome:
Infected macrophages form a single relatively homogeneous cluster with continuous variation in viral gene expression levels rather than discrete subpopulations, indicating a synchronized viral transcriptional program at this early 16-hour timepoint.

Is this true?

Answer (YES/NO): NO